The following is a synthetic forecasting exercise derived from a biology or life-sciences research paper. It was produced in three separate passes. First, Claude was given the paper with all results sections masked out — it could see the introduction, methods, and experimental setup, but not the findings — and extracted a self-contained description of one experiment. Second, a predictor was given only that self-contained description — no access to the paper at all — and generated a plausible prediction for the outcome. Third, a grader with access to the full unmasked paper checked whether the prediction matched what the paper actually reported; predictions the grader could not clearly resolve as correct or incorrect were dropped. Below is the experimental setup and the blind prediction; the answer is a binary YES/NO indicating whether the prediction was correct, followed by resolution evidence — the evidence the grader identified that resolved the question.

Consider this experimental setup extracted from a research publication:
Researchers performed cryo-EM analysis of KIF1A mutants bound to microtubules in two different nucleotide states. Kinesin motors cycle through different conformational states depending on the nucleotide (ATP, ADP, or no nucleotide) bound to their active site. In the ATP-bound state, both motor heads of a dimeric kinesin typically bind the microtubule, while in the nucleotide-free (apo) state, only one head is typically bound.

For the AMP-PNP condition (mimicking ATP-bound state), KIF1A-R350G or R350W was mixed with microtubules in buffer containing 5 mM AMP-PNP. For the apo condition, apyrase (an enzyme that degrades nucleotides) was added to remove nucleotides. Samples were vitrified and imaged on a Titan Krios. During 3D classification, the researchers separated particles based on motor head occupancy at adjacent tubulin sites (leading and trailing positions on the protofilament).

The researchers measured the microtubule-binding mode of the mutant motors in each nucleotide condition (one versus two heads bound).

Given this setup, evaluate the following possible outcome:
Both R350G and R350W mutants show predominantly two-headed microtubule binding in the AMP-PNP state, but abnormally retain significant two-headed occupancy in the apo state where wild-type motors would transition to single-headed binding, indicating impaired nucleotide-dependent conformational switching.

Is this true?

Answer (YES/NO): NO